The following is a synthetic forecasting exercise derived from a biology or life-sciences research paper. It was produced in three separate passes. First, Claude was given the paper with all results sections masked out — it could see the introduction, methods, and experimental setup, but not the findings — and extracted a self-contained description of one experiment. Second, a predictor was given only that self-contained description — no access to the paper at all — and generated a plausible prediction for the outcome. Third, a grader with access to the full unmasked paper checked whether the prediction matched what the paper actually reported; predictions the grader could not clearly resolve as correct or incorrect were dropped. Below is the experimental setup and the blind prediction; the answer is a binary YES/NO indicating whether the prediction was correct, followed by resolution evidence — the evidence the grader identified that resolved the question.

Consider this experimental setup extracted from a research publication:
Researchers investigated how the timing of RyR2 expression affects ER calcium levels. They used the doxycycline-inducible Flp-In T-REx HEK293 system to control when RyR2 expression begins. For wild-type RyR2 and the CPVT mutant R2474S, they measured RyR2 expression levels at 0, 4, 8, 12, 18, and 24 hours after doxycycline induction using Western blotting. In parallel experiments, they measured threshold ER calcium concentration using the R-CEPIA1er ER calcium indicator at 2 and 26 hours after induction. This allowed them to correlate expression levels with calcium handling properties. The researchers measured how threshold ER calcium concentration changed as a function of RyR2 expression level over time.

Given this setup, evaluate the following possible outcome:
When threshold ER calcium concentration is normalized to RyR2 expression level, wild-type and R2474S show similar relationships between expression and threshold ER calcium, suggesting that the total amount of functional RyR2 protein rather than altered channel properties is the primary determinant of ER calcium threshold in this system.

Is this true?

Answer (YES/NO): NO